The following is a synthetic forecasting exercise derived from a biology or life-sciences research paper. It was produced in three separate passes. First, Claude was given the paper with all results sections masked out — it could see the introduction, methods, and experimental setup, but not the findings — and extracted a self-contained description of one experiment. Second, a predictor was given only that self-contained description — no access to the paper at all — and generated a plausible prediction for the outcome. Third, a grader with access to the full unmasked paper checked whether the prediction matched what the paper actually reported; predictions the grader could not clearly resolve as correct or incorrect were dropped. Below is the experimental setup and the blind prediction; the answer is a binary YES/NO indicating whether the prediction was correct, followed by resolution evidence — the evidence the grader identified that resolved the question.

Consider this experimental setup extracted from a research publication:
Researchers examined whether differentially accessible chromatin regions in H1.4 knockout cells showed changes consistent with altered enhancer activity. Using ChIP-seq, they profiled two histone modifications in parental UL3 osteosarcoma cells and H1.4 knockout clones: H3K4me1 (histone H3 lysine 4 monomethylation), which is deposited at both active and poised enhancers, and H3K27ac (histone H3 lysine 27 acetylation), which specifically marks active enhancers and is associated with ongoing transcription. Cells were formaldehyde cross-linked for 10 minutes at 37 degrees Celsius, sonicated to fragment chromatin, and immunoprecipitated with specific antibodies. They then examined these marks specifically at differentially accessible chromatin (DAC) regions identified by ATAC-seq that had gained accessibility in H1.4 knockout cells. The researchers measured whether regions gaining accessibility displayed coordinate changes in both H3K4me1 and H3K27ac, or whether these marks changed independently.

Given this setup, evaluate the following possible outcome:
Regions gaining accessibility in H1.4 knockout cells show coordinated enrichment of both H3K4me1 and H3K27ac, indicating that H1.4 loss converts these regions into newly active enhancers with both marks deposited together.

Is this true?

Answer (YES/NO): YES